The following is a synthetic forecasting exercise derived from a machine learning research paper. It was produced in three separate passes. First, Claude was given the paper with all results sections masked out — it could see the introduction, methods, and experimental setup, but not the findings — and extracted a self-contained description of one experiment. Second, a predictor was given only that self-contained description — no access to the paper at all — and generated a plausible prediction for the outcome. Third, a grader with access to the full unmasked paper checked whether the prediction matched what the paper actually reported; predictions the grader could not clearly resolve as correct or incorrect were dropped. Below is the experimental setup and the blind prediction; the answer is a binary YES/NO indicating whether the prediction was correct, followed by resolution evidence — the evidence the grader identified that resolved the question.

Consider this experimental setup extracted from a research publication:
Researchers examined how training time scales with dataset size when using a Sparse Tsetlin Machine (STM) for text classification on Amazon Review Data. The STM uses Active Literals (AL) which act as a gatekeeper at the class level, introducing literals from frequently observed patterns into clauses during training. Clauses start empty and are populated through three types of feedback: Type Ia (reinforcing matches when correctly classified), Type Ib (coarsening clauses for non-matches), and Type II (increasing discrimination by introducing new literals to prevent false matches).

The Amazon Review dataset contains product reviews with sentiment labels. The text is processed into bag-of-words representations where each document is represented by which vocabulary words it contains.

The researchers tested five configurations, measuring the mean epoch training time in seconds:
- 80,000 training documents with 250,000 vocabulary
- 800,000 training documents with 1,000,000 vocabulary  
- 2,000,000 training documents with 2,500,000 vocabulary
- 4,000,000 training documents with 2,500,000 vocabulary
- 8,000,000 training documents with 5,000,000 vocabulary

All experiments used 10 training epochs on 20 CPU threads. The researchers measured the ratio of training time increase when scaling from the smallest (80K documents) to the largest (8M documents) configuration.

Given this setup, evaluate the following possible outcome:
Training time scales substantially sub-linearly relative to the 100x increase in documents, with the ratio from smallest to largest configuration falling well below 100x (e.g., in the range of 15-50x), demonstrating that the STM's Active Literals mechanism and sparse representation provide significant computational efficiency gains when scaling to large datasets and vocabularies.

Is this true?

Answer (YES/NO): NO